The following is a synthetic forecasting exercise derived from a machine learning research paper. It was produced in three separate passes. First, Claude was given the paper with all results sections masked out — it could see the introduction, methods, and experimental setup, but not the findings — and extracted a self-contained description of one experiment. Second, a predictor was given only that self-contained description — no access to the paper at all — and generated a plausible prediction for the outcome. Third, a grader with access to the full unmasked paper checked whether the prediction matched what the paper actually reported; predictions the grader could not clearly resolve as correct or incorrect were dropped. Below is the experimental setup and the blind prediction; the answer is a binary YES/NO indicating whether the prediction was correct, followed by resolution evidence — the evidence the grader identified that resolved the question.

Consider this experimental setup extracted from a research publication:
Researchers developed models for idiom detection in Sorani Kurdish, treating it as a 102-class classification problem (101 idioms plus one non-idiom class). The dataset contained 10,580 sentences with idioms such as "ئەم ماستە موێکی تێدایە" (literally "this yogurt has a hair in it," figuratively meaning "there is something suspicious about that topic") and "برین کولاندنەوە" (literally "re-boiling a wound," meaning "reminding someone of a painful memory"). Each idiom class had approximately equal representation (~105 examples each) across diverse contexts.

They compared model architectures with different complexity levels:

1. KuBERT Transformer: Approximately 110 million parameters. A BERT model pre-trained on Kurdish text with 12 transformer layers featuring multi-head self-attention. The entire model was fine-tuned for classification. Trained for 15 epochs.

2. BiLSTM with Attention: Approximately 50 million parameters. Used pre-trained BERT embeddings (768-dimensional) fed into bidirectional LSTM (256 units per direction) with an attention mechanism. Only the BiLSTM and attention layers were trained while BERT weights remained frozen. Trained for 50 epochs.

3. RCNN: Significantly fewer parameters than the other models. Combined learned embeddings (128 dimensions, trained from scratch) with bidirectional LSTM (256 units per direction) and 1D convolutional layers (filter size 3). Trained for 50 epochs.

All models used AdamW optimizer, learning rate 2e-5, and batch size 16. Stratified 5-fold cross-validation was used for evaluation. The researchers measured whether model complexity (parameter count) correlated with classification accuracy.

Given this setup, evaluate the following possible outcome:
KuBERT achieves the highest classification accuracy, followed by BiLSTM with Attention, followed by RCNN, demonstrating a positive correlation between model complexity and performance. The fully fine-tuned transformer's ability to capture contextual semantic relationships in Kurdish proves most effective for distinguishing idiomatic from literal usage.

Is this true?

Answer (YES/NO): NO